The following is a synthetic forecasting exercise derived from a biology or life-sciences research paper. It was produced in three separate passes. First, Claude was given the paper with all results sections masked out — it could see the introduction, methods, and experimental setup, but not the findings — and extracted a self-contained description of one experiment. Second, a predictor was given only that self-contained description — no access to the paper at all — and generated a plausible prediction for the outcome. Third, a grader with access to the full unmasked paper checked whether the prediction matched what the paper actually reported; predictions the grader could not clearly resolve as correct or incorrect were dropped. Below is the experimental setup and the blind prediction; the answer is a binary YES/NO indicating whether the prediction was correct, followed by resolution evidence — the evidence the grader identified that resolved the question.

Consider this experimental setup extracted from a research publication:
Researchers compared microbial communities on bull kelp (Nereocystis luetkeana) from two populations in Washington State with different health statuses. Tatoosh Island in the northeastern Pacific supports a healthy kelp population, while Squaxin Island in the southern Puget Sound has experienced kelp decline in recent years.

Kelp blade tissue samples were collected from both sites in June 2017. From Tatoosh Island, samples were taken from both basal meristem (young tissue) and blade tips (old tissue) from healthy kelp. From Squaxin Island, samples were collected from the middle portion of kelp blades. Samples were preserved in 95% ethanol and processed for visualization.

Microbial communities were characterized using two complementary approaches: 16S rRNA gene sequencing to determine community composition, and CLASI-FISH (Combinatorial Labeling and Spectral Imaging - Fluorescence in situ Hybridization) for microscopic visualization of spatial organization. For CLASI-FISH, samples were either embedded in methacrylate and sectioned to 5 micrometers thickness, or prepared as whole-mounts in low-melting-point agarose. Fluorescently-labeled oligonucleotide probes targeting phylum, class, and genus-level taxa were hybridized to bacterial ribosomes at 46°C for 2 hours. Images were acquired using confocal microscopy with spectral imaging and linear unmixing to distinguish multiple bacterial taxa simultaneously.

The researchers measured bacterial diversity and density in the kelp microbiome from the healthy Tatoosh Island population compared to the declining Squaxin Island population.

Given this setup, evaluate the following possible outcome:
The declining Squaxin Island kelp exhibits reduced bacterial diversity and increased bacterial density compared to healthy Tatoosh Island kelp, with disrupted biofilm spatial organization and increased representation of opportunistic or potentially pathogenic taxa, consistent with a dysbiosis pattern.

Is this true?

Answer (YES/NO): NO